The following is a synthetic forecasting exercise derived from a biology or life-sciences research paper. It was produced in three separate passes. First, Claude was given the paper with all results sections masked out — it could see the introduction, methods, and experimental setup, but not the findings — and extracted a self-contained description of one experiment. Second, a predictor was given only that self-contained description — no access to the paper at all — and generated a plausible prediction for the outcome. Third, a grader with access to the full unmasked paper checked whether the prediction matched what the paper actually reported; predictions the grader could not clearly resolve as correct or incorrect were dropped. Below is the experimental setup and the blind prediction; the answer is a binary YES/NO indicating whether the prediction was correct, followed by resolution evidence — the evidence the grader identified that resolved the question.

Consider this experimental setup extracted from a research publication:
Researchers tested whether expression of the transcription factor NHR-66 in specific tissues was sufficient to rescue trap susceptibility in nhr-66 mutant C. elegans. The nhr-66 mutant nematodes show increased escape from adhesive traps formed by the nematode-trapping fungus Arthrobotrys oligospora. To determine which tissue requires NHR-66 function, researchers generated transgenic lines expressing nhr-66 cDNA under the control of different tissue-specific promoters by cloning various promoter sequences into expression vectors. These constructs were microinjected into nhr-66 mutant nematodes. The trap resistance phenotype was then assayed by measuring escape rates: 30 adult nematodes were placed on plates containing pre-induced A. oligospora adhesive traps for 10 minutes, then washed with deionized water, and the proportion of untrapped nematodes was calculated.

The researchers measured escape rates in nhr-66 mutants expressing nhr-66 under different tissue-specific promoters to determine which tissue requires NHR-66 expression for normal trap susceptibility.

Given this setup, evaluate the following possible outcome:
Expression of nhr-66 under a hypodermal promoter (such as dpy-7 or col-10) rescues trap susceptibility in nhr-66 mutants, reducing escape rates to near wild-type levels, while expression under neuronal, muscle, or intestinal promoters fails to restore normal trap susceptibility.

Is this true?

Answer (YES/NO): YES